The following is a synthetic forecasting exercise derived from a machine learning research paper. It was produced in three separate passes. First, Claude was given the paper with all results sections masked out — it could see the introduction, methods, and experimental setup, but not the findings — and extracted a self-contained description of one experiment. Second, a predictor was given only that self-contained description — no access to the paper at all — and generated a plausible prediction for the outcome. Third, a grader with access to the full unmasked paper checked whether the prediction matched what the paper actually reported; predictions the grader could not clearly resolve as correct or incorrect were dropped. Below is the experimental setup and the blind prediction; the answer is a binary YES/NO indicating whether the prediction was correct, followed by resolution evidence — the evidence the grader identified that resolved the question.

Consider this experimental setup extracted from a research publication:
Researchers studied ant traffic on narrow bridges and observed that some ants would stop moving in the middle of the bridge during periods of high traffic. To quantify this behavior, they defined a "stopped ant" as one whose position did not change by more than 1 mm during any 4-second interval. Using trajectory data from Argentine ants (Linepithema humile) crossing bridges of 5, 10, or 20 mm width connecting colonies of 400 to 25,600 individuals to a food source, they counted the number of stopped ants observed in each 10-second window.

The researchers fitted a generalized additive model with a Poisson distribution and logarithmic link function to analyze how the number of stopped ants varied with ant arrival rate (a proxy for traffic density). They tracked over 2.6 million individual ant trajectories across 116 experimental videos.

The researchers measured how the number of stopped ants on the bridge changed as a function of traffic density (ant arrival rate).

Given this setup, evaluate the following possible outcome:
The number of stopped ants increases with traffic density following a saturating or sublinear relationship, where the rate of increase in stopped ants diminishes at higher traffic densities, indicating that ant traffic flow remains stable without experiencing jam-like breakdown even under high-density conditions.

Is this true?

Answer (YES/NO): NO